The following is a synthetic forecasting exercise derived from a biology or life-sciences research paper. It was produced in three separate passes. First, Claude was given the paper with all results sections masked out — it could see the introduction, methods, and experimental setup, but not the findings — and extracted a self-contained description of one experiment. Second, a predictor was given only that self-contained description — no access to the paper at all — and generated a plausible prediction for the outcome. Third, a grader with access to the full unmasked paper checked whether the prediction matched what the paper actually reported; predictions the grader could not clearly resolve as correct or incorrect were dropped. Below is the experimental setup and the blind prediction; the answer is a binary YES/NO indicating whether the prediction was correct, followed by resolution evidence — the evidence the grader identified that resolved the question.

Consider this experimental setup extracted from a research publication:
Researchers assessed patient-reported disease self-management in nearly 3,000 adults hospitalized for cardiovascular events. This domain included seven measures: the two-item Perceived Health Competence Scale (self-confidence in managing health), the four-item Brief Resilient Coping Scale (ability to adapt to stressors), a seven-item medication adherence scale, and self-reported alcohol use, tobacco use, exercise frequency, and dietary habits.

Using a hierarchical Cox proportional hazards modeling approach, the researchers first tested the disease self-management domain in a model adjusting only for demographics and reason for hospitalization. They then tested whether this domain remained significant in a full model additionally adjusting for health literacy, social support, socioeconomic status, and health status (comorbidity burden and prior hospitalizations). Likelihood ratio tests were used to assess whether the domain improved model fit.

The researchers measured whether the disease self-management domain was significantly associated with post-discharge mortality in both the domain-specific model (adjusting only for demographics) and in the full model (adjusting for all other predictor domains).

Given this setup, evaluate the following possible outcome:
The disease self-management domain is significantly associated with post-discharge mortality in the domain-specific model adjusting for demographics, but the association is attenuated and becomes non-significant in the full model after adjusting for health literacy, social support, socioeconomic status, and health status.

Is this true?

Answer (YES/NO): NO